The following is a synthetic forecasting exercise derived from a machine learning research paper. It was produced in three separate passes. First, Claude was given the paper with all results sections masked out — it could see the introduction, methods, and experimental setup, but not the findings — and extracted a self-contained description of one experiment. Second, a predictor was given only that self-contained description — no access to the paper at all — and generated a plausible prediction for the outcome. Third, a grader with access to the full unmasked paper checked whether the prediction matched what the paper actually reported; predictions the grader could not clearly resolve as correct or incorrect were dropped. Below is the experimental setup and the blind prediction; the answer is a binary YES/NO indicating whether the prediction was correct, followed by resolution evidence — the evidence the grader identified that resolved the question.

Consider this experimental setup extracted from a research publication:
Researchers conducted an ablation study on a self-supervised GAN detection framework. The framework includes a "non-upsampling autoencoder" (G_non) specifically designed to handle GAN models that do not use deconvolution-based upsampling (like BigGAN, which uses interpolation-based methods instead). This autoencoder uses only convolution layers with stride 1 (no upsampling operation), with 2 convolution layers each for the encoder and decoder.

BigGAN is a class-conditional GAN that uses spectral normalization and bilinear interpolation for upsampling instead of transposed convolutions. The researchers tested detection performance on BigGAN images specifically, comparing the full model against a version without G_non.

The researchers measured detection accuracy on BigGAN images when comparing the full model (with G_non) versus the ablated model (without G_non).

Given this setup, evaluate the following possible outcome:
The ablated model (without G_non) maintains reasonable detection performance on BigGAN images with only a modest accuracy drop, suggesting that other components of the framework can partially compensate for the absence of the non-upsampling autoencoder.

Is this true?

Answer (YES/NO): NO